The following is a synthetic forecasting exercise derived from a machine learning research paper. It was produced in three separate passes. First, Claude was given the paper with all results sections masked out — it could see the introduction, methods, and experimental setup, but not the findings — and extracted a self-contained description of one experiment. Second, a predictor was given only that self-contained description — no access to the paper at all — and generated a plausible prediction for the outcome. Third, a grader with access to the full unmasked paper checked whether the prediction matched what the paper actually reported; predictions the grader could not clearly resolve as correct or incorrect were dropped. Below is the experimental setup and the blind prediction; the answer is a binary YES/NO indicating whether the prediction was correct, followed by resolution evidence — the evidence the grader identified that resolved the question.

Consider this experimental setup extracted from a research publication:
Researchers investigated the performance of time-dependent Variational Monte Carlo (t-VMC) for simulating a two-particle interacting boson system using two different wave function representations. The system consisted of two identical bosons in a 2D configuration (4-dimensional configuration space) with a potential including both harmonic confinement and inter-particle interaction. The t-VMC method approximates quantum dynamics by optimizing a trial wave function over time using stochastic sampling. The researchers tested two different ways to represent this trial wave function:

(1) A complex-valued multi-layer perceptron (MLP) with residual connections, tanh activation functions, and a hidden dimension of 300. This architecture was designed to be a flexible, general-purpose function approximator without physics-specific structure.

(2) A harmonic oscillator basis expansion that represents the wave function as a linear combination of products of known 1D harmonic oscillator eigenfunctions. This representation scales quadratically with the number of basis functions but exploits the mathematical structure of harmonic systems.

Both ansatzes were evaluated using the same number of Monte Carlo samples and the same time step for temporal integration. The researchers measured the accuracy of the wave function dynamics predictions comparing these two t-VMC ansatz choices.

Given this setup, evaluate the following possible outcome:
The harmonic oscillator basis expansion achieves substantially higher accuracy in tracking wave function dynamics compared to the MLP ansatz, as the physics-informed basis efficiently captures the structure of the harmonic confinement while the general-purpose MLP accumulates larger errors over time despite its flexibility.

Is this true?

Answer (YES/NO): YES